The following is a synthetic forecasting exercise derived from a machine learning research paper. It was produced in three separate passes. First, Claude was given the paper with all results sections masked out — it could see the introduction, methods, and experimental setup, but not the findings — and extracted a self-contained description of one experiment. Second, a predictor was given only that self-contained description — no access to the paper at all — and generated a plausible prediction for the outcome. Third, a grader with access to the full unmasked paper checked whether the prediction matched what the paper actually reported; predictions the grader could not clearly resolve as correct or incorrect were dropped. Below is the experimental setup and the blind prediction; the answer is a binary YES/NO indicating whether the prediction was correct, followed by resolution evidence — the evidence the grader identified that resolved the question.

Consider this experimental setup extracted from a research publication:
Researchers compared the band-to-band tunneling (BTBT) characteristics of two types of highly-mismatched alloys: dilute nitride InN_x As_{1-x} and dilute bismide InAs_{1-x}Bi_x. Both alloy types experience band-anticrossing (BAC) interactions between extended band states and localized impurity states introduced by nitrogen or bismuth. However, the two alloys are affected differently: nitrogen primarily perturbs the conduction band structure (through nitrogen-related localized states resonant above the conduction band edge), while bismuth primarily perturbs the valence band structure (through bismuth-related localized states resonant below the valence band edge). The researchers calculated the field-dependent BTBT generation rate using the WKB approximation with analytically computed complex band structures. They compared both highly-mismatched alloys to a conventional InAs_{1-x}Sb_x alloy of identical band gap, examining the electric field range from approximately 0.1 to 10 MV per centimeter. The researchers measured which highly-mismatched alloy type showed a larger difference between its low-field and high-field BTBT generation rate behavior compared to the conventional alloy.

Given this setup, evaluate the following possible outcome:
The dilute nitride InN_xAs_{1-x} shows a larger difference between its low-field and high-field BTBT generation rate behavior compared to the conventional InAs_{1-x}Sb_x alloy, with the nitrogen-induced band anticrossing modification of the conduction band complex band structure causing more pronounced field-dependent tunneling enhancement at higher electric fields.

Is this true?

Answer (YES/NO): NO